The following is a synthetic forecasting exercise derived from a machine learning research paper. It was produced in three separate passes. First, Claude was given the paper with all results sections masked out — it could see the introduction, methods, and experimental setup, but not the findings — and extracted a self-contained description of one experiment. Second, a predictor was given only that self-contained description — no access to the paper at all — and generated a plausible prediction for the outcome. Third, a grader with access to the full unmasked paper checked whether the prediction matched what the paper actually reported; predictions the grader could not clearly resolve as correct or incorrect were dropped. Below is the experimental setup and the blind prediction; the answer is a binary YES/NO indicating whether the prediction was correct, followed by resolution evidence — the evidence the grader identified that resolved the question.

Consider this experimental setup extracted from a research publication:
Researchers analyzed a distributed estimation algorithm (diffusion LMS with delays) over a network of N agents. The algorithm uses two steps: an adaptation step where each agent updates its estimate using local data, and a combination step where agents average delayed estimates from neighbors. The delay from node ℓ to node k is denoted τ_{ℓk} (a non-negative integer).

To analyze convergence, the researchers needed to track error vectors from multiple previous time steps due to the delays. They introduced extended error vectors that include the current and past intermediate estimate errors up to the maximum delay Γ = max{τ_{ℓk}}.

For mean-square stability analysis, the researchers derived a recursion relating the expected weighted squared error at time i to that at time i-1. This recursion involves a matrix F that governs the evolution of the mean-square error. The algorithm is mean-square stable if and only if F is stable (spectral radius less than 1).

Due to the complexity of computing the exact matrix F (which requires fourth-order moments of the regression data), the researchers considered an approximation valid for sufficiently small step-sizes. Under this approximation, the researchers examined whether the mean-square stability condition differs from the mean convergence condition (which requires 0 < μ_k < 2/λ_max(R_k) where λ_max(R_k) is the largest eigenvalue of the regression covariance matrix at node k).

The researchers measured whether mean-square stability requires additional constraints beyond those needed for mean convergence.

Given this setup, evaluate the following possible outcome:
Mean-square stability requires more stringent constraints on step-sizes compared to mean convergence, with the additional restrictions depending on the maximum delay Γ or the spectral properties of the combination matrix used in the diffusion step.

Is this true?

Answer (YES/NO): NO